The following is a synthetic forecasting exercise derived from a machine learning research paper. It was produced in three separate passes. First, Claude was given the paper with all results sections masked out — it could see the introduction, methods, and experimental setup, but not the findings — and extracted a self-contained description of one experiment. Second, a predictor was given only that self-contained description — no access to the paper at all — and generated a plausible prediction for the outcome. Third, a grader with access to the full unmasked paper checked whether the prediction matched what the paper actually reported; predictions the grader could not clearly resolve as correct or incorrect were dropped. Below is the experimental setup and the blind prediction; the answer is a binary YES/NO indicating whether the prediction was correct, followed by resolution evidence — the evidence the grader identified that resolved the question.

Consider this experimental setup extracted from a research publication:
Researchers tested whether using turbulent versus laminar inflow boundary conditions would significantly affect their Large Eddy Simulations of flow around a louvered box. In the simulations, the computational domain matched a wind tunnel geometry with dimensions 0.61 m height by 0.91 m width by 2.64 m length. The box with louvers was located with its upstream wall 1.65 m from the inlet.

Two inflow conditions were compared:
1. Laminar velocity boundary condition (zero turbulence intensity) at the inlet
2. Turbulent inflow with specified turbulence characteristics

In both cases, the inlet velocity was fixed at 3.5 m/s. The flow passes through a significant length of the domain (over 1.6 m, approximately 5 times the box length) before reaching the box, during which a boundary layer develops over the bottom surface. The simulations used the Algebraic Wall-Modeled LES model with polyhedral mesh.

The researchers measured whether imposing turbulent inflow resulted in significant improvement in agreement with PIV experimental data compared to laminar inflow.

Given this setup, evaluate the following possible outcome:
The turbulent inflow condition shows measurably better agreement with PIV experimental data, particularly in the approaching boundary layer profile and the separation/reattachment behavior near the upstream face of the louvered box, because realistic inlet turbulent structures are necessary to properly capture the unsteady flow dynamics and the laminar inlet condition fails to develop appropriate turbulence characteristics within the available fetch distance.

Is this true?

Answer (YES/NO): NO